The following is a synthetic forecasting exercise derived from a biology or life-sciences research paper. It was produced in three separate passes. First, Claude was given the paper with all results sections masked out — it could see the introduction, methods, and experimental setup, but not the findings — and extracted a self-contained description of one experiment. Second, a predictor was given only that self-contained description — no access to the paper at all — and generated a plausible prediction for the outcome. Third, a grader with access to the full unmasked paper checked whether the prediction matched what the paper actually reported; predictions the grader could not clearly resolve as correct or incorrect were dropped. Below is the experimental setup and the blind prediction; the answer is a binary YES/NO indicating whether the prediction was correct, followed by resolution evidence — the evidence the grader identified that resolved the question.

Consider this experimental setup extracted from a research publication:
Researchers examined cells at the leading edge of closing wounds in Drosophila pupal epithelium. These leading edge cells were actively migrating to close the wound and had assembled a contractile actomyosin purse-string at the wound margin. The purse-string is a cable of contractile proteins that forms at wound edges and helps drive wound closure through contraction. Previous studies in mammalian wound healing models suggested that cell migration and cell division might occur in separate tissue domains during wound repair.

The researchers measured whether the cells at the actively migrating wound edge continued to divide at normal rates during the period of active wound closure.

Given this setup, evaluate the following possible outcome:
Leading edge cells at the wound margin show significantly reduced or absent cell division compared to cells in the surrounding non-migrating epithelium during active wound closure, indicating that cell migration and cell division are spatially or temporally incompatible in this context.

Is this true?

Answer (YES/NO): YES